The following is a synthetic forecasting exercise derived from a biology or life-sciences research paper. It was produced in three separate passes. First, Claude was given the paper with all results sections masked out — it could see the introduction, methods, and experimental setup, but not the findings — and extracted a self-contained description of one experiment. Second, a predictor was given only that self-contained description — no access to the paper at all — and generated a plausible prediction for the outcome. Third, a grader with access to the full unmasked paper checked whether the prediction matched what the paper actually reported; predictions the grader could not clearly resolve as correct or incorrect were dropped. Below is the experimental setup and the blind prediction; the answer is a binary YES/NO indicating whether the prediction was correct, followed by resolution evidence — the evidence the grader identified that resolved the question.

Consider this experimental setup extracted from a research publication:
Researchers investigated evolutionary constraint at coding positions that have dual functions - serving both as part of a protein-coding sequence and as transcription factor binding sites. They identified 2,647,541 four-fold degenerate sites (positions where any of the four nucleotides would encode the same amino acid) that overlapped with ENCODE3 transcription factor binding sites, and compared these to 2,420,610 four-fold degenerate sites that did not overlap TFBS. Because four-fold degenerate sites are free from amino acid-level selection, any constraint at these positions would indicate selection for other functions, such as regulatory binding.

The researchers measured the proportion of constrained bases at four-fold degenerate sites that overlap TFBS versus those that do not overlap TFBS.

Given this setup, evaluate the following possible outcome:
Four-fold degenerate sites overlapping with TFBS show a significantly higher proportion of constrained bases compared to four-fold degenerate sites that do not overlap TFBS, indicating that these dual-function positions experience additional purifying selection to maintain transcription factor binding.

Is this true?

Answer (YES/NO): YES